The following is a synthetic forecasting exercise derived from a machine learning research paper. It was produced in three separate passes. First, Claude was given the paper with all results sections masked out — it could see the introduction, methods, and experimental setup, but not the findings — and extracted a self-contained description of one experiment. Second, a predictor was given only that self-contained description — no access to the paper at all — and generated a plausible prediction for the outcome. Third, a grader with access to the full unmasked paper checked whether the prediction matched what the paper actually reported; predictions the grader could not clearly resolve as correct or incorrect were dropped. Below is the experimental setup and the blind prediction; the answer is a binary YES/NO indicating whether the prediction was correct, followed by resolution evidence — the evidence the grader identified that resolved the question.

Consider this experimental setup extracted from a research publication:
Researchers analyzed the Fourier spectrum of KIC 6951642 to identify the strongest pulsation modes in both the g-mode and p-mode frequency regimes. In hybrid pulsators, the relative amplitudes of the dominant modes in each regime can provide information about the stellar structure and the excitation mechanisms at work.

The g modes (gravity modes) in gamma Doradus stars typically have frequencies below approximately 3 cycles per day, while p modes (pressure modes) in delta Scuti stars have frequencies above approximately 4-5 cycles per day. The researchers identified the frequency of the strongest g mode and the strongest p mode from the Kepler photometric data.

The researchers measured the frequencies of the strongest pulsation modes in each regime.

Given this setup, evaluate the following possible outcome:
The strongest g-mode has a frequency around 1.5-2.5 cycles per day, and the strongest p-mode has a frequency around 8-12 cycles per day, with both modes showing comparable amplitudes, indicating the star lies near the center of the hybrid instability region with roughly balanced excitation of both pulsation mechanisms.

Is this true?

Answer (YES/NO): NO